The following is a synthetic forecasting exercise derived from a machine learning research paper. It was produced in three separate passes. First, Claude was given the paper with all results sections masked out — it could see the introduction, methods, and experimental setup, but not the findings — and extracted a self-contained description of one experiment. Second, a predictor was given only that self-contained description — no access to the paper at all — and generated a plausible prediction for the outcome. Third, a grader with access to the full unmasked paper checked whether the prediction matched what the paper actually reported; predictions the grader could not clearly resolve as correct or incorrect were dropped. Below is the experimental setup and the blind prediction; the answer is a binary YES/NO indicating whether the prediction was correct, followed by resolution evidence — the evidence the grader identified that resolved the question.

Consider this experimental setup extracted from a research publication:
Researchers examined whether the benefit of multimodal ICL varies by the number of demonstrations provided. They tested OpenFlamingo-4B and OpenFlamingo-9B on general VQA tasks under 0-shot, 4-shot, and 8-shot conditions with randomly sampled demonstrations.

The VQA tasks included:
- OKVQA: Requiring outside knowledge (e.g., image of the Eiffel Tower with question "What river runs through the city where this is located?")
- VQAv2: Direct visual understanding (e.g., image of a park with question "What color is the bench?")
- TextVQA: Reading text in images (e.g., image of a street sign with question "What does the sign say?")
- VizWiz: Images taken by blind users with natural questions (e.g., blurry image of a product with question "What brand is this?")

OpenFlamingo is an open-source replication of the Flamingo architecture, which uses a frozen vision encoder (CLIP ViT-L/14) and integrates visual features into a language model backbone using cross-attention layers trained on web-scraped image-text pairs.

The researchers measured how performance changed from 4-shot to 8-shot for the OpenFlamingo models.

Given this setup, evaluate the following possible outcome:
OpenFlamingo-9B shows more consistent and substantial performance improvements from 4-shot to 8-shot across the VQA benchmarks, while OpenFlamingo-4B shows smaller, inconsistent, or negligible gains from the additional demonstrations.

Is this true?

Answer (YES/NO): NO